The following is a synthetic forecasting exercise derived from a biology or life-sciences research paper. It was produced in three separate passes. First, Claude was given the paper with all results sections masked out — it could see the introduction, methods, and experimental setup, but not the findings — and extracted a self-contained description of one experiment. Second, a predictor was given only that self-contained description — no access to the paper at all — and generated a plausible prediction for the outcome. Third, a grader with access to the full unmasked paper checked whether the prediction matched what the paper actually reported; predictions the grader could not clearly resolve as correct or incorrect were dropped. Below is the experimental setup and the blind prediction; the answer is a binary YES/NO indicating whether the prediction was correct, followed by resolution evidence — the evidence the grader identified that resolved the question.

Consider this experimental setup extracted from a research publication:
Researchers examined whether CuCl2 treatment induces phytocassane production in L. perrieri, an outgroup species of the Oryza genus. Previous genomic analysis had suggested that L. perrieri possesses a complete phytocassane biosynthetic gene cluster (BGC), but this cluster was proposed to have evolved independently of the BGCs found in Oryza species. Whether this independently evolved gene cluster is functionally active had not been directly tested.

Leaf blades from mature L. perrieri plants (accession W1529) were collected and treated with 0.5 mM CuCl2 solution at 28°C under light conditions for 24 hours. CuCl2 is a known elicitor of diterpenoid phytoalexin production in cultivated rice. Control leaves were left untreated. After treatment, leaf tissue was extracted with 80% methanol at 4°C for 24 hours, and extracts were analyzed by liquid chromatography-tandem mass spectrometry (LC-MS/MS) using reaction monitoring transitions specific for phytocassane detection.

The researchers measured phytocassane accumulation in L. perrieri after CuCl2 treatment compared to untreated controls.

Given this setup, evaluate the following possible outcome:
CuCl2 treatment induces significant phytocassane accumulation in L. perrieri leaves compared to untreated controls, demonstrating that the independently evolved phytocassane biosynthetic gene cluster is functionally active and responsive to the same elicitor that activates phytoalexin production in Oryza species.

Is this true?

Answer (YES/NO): YES